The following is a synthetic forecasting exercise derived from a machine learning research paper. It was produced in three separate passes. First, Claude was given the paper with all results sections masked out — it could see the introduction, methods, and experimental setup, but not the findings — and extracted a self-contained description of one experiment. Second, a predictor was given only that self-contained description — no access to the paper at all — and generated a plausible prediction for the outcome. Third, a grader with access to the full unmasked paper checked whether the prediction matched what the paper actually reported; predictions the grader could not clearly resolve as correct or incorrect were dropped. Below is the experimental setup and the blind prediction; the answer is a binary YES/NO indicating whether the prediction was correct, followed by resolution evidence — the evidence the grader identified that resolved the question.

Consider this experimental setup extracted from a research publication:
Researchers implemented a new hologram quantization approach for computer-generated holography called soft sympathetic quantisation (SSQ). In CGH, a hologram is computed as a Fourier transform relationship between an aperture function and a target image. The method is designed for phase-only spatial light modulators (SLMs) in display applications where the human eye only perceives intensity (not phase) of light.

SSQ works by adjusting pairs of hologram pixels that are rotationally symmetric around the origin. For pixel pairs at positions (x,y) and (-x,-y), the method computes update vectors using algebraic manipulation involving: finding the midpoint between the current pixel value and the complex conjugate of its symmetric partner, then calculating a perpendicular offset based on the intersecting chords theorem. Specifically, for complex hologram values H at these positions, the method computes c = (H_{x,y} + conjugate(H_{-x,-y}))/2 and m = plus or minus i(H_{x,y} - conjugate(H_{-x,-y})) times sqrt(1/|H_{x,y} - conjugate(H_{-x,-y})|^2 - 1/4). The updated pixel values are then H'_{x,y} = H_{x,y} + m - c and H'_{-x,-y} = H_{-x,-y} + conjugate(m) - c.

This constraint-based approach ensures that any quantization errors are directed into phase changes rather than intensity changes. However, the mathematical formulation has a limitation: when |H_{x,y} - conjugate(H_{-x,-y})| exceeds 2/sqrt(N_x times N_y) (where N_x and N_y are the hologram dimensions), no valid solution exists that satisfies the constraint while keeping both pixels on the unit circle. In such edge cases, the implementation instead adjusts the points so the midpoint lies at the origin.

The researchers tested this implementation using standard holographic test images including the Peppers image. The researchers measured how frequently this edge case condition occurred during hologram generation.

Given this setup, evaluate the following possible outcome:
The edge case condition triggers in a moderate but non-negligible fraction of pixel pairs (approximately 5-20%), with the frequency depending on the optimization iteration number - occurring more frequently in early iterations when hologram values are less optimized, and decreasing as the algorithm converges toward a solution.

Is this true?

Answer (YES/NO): NO